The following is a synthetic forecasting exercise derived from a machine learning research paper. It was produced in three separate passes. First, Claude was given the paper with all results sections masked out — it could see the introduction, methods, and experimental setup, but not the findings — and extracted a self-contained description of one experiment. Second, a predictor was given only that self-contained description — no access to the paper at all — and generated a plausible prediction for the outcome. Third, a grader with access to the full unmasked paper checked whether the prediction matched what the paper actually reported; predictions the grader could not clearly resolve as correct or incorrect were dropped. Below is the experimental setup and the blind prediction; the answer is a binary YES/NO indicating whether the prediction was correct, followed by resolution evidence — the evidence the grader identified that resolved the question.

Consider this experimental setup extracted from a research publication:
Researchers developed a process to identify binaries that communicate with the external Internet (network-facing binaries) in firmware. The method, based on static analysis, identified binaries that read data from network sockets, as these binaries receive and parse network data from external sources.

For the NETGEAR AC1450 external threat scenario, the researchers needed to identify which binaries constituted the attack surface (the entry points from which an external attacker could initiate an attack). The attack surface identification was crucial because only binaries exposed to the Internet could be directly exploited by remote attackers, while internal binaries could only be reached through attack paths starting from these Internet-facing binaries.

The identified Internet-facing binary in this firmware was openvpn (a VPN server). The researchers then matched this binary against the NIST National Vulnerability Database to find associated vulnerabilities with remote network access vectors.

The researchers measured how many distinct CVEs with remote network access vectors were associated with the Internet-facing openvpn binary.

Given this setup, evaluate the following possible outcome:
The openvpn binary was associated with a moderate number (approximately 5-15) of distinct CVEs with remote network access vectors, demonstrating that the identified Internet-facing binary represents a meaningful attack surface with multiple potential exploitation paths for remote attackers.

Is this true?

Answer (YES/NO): NO